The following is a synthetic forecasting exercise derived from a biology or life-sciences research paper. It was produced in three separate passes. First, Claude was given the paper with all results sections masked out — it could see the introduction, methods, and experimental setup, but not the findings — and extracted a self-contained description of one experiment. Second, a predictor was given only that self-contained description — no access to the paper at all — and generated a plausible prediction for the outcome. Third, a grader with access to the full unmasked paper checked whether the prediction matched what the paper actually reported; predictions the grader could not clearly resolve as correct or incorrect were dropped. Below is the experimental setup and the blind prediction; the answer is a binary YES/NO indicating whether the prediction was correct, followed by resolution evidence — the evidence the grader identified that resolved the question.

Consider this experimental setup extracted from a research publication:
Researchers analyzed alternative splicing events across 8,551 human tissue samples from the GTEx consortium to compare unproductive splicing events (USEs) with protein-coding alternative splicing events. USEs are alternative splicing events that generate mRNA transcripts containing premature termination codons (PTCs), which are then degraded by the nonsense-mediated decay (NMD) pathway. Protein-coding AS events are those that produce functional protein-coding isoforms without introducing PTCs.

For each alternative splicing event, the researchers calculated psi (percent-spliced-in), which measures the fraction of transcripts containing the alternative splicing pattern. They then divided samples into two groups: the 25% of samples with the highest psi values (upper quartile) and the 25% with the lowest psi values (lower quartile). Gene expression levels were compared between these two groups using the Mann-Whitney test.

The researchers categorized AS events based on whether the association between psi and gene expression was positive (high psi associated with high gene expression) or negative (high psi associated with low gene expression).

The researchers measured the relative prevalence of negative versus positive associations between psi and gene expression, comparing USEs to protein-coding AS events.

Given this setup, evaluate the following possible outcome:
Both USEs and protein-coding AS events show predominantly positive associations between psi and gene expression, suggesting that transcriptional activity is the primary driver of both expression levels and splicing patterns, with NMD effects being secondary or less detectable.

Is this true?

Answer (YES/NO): NO